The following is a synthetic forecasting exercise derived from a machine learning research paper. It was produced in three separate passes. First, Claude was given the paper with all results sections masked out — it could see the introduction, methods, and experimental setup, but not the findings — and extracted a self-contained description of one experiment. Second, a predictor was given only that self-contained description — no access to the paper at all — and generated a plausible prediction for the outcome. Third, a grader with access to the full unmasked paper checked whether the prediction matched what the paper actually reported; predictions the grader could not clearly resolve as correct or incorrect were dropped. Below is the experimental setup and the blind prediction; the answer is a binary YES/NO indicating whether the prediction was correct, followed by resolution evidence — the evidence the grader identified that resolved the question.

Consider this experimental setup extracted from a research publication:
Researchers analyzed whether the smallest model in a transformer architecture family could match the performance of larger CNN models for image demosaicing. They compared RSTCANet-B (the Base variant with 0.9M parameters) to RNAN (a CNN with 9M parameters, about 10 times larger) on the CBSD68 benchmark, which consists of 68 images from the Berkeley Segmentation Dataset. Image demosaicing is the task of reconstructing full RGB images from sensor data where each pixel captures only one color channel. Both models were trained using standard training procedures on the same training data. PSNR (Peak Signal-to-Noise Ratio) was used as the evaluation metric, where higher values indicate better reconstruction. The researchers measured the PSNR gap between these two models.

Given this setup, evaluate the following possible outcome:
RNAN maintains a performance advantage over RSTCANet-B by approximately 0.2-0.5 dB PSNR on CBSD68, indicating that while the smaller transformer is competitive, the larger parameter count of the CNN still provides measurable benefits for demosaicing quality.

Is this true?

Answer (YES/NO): NO